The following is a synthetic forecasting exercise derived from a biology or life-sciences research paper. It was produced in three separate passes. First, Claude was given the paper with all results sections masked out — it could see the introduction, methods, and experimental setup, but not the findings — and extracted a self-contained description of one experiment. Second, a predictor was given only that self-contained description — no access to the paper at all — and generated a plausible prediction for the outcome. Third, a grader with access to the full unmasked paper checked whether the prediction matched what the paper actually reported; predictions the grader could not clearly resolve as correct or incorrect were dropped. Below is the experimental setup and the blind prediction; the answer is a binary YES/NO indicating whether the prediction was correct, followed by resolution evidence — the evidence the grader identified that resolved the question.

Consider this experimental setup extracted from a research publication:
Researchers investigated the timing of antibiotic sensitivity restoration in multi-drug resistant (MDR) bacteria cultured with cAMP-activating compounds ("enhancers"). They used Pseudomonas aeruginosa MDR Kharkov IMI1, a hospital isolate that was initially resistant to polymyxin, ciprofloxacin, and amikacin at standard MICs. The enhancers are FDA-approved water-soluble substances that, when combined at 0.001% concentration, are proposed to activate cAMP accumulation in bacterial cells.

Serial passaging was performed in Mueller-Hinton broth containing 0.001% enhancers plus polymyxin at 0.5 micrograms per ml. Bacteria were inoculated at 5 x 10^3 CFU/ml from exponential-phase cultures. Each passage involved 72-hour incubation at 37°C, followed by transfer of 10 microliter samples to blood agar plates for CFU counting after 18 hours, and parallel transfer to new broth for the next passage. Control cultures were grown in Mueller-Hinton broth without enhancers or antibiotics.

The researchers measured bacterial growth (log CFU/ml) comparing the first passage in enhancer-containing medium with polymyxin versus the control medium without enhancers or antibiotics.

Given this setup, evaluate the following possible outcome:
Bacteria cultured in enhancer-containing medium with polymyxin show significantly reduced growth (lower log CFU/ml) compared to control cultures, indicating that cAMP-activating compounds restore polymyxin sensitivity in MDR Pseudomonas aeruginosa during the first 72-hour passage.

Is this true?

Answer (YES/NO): NO